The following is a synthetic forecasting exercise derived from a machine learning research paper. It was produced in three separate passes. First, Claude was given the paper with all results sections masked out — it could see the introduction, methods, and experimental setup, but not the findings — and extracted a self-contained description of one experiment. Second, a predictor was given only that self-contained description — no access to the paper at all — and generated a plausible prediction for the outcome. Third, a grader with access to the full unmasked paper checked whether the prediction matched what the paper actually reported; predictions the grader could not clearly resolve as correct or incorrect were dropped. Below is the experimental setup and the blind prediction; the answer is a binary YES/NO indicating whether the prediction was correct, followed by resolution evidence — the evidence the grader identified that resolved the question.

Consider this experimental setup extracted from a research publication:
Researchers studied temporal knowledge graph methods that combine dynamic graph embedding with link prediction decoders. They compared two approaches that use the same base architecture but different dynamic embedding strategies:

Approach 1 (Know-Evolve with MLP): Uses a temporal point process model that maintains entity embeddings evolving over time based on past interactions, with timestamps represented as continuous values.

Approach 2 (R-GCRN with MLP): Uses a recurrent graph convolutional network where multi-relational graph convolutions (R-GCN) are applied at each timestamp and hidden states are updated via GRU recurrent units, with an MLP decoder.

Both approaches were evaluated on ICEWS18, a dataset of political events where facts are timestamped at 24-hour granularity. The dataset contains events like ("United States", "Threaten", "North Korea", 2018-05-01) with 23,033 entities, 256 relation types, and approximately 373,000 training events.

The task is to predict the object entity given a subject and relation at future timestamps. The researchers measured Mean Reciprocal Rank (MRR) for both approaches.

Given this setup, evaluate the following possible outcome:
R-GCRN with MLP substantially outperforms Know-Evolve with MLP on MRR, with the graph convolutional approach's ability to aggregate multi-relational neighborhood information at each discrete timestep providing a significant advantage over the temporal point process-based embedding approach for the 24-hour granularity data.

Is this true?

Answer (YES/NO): YES